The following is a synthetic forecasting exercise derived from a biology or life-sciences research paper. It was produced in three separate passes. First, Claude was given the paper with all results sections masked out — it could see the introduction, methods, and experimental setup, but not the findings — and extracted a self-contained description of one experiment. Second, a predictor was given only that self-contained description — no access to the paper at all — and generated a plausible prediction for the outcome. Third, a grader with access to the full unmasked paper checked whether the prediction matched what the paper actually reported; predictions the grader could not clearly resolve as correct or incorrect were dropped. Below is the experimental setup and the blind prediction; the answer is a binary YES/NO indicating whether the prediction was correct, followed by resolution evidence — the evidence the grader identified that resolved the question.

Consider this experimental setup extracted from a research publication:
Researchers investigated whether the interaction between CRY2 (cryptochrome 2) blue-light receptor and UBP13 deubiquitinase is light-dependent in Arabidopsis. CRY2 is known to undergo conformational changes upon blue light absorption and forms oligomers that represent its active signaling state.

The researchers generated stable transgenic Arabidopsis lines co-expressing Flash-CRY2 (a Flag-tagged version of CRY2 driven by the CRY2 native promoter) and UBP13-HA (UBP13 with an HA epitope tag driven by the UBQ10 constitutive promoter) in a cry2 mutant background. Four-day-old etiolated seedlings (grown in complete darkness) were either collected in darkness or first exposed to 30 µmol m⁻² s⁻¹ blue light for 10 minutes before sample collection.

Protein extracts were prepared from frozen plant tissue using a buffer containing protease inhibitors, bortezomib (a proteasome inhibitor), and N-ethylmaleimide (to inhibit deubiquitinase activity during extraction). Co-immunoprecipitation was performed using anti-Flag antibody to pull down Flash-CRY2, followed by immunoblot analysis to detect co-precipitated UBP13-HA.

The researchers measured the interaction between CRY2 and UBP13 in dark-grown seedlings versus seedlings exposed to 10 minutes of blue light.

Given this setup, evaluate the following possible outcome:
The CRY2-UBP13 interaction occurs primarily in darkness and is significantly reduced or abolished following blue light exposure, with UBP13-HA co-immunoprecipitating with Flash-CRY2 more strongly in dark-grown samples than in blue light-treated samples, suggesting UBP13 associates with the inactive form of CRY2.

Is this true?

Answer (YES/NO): NO